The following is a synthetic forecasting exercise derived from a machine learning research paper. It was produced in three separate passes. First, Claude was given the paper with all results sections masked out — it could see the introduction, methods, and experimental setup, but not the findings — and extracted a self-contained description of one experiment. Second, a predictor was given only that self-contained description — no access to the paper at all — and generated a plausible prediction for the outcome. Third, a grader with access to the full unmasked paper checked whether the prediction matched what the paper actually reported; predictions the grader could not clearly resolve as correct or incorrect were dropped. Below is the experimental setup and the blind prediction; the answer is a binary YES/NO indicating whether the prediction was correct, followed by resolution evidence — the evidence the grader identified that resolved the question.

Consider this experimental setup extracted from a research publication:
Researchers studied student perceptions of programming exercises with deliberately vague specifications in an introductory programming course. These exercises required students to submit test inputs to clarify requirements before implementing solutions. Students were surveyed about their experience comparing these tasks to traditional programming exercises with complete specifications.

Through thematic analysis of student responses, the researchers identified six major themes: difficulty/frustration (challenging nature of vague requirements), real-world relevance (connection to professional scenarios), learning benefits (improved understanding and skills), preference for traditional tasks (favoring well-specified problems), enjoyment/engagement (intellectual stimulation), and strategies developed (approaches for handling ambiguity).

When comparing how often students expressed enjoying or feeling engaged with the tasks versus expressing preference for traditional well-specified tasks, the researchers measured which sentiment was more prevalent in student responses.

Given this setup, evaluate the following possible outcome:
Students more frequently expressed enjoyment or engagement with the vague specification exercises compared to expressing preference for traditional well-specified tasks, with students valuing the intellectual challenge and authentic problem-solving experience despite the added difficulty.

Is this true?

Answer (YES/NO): NO